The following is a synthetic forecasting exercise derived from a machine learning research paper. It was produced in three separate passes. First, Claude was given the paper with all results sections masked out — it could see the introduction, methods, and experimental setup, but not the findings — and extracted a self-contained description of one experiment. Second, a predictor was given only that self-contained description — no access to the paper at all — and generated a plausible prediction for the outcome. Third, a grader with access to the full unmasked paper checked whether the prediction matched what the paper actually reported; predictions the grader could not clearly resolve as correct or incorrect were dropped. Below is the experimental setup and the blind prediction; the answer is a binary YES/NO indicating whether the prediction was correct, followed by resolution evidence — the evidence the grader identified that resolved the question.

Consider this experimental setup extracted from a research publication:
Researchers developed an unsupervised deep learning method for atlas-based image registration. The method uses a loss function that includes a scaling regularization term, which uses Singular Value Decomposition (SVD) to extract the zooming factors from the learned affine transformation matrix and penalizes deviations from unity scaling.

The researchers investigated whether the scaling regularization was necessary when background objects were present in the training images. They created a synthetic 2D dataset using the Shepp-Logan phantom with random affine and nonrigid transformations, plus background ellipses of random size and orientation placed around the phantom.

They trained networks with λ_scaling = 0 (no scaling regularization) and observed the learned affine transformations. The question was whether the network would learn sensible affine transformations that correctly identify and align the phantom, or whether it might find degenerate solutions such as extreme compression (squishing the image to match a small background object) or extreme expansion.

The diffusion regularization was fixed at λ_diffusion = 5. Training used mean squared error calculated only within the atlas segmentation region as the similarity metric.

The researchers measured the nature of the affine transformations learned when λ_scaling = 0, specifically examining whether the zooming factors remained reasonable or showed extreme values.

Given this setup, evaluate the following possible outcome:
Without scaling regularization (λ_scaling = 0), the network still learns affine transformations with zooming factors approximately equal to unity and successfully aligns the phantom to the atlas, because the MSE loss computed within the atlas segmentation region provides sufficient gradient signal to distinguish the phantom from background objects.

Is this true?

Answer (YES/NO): NO